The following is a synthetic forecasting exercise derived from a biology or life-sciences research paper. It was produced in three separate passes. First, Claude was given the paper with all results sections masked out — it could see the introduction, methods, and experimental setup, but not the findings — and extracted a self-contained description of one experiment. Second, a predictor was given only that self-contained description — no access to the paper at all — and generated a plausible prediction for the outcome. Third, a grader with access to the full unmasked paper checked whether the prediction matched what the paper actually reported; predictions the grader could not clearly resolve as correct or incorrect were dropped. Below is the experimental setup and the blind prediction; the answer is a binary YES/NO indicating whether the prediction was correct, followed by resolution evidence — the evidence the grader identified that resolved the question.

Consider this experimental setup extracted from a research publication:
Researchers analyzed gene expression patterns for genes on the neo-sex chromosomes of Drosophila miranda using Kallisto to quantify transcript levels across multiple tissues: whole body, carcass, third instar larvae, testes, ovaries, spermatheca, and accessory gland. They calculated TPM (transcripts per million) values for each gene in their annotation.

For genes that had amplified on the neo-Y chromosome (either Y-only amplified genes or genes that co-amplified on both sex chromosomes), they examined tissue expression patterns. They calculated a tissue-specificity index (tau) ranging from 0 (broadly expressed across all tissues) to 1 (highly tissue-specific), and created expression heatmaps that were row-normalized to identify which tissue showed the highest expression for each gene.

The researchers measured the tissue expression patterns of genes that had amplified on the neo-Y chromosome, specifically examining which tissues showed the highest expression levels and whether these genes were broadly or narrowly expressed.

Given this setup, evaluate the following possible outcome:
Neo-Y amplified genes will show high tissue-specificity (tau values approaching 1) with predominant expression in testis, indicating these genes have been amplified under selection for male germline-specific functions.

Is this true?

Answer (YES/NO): NO